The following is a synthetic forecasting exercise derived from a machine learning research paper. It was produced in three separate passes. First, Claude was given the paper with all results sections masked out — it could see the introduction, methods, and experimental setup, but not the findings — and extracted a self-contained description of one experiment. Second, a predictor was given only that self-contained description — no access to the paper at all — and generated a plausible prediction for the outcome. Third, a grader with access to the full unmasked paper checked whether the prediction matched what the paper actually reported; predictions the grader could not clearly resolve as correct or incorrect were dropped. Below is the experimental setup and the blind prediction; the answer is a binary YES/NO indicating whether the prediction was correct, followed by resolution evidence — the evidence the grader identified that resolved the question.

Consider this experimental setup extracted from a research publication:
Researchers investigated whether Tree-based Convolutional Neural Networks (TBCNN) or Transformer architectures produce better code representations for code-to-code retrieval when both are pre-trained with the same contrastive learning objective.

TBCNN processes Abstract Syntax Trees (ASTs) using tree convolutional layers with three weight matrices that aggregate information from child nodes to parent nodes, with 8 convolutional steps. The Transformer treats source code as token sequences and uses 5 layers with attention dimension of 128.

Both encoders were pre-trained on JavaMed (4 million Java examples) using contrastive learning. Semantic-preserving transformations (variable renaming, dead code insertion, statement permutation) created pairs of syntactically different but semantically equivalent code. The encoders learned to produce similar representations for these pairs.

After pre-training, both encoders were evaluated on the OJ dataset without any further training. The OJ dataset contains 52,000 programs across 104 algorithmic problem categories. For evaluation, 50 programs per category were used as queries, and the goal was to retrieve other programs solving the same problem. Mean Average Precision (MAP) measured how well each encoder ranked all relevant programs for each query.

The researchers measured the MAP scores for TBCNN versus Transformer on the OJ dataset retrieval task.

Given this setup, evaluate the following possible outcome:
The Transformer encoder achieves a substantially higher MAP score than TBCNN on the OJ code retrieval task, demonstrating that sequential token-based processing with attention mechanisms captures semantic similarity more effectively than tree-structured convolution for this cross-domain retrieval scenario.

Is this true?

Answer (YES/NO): NO